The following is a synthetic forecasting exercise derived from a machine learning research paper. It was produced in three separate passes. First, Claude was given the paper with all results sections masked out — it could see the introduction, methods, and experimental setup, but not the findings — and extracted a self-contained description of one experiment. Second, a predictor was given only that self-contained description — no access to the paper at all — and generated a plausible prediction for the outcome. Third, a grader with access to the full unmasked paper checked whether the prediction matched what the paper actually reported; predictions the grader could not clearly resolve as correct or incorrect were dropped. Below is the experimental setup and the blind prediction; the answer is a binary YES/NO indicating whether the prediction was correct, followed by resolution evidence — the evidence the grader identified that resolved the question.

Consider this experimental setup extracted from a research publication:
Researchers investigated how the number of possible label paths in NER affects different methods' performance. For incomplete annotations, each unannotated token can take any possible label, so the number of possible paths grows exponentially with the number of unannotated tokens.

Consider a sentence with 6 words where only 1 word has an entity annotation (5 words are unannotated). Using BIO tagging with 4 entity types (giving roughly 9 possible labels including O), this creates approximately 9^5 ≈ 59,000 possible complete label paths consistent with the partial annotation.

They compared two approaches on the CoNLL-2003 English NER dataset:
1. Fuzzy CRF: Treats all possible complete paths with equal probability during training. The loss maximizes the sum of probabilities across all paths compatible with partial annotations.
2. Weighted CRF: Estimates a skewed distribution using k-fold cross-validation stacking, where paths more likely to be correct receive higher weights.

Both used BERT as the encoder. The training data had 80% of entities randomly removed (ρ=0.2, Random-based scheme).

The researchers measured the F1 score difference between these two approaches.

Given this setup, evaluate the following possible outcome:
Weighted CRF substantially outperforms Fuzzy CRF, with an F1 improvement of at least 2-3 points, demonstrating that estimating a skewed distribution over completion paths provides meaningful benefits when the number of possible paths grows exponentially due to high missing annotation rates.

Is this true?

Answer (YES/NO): YES